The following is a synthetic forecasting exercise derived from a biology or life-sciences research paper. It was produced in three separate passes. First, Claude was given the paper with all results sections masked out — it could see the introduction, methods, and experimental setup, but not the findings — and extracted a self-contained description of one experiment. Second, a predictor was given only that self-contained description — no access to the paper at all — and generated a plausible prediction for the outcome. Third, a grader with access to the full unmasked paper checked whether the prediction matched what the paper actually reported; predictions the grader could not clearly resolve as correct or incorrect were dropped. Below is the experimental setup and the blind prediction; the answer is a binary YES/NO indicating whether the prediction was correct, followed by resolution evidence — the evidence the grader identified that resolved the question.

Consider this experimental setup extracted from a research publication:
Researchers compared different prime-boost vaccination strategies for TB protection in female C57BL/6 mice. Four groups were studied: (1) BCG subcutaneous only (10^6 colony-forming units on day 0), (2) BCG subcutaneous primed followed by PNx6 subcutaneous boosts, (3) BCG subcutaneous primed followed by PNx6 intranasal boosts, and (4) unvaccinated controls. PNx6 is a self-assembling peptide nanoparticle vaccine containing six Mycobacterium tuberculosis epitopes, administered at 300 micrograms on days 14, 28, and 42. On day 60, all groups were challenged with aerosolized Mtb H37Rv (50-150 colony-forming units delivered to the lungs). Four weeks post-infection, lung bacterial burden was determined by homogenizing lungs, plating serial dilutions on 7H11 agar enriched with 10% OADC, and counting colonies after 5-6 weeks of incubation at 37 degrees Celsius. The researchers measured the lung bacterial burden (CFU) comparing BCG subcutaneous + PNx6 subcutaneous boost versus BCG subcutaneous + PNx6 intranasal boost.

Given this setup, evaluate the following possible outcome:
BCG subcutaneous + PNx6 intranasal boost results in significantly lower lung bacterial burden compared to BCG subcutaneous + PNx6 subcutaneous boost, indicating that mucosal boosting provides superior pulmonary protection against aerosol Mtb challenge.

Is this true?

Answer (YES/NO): NO